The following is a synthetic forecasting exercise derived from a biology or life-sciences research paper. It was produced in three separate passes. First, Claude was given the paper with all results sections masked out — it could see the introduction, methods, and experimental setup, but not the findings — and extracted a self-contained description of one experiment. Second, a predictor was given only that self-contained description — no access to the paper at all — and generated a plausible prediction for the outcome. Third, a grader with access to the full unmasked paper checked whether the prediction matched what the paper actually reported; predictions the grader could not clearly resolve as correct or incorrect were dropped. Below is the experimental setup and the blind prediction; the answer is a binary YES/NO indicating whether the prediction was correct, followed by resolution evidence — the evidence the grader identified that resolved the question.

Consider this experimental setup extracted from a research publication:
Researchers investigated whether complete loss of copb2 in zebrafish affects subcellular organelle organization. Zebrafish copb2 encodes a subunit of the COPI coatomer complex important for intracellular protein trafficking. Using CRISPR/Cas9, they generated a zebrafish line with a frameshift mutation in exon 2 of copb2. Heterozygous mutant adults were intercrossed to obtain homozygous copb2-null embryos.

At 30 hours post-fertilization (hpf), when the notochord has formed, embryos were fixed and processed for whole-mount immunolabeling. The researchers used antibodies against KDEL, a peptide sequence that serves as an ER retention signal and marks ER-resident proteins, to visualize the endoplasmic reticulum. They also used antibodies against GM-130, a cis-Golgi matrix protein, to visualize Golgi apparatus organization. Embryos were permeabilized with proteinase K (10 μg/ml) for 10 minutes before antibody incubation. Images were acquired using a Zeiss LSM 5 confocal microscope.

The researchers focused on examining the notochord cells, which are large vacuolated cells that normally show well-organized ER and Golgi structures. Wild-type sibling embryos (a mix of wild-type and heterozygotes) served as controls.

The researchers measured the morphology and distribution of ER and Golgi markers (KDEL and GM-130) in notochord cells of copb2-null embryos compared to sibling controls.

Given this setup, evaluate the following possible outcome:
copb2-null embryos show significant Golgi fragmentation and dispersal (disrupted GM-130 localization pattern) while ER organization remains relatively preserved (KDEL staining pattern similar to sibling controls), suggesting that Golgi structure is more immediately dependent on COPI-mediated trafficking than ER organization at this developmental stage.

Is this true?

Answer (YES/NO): NO